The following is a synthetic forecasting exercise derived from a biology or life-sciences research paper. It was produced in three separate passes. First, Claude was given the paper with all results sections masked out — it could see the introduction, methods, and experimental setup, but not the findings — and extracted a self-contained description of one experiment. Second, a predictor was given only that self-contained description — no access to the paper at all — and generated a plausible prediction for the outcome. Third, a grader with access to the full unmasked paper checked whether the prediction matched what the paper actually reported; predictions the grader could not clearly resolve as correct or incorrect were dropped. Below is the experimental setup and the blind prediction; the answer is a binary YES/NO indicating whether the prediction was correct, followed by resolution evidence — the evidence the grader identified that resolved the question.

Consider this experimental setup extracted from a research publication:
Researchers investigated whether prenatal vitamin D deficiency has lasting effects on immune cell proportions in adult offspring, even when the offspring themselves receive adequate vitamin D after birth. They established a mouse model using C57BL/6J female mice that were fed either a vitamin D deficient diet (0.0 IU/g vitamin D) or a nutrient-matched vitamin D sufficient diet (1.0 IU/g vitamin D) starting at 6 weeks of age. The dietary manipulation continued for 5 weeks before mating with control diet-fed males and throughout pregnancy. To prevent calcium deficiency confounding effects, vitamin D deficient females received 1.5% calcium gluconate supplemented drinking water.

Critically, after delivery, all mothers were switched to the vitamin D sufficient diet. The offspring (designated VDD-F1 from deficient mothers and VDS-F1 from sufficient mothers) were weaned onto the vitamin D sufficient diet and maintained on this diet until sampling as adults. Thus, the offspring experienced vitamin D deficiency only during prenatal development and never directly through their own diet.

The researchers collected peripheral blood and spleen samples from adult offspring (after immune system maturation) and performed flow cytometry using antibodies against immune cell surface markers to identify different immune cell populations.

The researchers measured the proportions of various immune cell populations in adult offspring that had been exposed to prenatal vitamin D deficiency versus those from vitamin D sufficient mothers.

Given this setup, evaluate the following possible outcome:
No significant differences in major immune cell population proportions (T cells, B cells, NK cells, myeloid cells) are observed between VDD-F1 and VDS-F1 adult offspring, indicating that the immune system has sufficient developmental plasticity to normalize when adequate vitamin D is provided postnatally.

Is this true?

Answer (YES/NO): NO